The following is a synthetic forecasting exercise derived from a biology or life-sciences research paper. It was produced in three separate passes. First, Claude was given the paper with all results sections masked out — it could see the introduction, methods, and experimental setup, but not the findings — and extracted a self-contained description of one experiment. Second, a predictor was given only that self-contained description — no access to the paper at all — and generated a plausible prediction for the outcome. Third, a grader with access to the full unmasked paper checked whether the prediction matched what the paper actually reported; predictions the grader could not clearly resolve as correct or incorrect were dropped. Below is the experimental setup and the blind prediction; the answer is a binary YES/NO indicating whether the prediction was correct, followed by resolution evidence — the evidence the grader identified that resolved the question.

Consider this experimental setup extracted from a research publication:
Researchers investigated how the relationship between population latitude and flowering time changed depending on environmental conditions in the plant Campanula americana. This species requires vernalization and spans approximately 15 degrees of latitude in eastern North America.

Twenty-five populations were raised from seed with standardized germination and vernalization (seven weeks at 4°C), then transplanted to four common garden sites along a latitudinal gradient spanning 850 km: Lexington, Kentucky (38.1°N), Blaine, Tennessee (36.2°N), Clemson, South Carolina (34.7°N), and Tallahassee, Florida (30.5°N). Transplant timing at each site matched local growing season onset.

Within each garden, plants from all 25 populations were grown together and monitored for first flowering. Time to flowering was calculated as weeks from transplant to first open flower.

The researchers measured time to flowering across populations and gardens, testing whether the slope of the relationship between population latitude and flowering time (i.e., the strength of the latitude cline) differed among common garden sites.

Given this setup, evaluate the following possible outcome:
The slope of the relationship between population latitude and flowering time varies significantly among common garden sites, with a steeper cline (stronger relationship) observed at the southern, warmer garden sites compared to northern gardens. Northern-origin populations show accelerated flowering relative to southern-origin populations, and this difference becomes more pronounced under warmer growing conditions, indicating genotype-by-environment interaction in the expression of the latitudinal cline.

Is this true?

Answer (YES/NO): NO